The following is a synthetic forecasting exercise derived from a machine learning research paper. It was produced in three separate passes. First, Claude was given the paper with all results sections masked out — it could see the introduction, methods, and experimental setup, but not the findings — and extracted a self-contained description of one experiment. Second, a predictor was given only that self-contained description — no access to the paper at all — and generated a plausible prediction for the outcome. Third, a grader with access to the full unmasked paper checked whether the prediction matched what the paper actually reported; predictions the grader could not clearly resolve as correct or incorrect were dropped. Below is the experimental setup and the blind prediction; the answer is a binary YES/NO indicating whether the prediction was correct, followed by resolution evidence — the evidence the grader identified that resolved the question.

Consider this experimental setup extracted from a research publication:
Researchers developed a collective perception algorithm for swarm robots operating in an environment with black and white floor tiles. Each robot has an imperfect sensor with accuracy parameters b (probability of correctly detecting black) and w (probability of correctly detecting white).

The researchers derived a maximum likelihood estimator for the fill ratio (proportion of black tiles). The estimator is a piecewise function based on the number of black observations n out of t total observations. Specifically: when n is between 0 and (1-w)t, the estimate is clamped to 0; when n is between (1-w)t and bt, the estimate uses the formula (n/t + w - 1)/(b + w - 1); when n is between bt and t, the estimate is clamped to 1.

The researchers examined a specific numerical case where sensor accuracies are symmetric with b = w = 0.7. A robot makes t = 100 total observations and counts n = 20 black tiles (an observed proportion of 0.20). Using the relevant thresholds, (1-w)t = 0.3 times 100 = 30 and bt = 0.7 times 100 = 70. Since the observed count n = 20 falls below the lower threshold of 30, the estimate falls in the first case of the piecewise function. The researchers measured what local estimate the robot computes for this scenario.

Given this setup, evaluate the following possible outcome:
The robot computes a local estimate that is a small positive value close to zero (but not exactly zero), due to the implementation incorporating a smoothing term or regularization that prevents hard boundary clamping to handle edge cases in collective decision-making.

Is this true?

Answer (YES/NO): NO